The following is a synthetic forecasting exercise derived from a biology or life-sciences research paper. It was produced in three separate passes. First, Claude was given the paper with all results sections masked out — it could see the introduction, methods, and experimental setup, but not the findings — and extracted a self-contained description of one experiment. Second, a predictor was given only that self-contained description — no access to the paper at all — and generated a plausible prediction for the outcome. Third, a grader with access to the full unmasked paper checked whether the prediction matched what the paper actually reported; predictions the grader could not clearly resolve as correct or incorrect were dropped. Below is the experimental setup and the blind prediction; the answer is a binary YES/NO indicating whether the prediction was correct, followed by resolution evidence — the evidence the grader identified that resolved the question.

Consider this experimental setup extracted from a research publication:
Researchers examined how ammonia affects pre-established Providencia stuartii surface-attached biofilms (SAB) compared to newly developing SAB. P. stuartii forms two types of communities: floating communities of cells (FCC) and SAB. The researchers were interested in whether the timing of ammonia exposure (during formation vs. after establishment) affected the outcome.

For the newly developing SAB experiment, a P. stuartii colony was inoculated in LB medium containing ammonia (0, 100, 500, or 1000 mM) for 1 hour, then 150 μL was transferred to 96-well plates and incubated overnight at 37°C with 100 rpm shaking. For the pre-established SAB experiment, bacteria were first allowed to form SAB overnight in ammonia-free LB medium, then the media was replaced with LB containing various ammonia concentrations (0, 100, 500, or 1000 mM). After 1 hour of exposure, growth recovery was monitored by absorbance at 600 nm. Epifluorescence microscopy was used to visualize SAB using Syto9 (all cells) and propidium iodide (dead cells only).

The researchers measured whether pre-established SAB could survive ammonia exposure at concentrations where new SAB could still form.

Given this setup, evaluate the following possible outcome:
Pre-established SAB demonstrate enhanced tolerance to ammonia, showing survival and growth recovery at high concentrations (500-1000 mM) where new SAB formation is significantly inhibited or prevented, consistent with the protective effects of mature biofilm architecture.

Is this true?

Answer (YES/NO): NO